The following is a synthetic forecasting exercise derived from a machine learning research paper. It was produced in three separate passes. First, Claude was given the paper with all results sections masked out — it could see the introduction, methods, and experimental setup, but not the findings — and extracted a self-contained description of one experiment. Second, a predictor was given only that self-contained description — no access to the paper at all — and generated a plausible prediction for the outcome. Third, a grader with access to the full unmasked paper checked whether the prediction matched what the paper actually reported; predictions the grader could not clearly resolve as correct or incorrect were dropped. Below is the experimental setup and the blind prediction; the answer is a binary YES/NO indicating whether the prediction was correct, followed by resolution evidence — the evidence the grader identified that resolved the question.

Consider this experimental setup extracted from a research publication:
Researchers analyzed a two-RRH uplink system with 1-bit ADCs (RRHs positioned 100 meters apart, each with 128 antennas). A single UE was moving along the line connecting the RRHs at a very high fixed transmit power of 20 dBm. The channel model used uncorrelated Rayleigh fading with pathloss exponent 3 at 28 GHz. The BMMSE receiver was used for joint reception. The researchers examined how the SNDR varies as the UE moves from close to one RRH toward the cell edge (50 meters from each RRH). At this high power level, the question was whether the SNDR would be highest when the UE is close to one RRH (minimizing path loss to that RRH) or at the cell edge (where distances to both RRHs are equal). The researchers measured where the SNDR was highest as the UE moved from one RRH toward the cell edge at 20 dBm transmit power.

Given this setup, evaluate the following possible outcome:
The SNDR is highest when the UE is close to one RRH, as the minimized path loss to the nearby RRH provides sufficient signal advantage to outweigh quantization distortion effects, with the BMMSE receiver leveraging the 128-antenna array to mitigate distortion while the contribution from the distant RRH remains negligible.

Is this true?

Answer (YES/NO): NO